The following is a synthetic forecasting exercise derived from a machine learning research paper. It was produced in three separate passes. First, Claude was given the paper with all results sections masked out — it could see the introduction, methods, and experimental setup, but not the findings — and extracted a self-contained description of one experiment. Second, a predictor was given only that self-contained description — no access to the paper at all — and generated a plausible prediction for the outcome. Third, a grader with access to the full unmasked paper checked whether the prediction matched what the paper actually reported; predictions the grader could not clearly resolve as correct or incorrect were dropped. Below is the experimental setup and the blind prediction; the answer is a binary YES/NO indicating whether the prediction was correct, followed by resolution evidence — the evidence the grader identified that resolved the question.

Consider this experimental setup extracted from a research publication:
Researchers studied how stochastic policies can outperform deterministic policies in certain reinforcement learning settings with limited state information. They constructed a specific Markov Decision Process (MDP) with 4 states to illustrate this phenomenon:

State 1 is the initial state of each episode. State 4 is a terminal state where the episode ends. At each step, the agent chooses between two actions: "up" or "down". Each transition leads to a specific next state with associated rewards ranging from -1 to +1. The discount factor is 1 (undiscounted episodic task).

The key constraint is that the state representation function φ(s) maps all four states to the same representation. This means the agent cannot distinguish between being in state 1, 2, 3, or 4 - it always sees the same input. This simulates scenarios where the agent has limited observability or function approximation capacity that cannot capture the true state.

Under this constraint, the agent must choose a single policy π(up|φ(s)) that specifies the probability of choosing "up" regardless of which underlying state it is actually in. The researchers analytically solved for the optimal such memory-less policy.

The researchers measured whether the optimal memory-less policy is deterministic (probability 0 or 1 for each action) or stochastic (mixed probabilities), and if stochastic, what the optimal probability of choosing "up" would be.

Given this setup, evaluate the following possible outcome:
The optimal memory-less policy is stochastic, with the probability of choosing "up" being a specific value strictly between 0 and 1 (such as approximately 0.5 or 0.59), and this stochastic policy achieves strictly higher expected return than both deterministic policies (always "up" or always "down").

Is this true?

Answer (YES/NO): YES